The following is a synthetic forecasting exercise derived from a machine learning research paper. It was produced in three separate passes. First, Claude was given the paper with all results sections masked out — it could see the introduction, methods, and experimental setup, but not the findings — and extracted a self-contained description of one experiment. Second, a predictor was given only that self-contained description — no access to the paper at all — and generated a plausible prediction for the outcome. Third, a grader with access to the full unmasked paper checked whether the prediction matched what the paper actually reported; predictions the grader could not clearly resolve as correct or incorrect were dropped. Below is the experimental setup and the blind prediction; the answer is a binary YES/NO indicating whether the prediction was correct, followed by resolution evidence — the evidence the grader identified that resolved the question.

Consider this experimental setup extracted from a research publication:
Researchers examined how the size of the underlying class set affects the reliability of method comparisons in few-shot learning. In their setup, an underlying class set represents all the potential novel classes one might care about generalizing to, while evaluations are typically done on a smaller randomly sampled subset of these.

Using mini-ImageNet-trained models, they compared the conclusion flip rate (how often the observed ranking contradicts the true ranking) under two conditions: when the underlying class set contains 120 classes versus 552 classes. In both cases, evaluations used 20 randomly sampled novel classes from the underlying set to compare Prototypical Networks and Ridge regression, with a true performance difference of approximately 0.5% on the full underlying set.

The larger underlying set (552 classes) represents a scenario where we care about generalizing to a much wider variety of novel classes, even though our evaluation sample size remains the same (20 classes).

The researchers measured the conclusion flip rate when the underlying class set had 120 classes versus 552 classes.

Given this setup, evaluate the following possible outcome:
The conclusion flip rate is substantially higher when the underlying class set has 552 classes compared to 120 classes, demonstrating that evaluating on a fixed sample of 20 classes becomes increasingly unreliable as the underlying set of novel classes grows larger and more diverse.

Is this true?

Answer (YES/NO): NO